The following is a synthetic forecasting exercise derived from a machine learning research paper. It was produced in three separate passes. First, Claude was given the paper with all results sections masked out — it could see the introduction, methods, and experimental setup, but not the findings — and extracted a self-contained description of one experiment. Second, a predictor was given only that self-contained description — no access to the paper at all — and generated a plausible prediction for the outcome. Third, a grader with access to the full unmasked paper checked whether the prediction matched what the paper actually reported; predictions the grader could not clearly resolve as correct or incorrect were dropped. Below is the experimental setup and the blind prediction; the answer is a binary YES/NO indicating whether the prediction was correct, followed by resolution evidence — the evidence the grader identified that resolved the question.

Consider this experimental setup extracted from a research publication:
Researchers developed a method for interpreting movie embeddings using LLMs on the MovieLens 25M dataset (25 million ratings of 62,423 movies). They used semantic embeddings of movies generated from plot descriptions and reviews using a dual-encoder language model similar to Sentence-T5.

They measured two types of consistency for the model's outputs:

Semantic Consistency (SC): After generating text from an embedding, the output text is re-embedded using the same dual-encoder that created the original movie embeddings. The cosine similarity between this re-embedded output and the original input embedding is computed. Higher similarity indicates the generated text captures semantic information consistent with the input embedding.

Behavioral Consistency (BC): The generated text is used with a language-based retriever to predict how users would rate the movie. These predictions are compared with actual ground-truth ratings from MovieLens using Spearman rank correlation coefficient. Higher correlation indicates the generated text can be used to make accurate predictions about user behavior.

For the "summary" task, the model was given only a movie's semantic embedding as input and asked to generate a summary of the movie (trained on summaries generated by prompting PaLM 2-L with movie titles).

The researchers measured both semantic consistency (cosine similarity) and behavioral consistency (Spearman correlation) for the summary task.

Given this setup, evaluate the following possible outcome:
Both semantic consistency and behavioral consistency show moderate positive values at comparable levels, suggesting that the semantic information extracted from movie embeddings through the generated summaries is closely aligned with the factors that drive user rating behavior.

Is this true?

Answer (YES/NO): NO